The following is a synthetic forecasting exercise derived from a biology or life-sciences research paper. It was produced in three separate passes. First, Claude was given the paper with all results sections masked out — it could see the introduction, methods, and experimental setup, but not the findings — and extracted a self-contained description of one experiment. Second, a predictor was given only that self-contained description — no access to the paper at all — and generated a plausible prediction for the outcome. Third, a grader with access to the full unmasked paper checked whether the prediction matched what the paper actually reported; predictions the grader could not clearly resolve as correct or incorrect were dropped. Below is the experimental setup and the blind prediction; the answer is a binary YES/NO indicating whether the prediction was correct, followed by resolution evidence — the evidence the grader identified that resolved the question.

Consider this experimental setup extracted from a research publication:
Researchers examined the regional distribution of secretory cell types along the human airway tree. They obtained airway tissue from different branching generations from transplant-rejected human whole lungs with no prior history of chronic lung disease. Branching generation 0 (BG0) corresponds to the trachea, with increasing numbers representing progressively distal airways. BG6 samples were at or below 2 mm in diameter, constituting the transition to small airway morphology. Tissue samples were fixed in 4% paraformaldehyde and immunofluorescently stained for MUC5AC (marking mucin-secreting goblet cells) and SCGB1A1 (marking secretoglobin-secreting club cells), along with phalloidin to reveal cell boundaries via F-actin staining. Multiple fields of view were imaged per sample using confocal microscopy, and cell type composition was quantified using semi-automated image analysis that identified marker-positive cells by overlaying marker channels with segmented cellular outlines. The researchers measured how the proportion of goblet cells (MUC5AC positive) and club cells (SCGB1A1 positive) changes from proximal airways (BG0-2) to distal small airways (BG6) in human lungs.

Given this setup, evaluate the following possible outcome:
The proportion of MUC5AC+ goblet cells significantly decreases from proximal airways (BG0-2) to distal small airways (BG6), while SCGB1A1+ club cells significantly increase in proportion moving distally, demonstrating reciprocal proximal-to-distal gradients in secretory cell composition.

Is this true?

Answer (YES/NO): YES